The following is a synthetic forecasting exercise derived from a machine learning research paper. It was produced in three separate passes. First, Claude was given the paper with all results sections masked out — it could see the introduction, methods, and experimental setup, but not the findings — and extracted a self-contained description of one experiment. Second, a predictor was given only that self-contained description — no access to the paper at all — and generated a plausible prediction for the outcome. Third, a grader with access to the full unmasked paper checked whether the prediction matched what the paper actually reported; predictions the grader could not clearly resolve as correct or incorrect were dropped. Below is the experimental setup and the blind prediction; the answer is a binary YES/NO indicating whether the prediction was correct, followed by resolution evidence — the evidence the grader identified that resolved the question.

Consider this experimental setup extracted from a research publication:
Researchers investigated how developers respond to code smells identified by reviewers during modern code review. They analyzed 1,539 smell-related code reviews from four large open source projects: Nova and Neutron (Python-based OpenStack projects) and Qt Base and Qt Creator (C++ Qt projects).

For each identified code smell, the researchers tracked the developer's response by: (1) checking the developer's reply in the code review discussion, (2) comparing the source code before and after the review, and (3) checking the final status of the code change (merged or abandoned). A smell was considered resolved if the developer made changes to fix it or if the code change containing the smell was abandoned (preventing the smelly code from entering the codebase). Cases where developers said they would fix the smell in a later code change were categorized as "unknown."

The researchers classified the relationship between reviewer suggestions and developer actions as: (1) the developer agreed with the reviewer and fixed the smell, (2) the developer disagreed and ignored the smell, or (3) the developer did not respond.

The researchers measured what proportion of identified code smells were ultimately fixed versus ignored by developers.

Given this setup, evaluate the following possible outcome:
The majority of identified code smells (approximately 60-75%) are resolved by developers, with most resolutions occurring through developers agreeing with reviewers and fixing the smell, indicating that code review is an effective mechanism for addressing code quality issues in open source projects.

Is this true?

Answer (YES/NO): NO